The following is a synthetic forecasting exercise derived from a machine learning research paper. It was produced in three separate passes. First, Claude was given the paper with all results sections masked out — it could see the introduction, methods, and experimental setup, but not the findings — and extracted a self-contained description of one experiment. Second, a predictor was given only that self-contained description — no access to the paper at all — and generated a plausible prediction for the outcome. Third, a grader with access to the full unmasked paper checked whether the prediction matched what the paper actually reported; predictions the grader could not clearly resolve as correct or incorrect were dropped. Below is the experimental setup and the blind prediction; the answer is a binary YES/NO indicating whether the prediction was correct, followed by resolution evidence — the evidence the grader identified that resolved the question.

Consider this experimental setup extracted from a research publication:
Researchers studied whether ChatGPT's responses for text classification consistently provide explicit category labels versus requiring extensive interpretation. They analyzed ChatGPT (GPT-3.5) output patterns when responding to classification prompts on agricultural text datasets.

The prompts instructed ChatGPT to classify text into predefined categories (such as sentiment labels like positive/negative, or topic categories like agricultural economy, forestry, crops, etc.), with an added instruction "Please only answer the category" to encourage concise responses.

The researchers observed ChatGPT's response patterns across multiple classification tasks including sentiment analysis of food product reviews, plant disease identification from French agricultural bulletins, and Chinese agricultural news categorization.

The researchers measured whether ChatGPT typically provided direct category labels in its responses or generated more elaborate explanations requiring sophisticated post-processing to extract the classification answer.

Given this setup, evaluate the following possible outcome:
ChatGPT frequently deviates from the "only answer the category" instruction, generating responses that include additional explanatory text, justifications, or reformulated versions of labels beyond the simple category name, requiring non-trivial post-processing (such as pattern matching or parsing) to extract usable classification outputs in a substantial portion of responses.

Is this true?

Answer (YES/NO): NO